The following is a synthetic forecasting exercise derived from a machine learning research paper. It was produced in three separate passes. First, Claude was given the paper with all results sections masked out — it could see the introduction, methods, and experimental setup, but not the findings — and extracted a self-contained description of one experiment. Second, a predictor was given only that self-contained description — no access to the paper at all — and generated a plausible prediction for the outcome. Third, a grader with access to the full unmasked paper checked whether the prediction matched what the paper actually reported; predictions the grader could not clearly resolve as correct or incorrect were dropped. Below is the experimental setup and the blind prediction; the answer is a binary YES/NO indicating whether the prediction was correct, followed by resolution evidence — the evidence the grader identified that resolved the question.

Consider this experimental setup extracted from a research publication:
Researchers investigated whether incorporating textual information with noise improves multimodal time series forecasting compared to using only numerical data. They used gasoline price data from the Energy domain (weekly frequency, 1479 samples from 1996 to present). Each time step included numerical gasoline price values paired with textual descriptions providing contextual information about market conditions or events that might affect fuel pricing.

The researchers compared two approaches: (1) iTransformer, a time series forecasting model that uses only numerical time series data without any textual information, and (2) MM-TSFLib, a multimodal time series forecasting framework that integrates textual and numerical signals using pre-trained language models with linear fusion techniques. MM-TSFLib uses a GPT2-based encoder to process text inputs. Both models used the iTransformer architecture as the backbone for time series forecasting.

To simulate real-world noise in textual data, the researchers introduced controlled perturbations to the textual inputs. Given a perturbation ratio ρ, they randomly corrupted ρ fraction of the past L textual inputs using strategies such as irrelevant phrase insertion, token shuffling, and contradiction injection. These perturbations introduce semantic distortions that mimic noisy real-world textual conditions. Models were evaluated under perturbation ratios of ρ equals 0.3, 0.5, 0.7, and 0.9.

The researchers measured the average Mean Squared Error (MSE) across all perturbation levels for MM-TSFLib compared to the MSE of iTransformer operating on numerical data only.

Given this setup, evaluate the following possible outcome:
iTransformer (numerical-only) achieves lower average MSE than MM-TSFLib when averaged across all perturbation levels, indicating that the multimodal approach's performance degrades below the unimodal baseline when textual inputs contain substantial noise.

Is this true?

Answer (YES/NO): YES